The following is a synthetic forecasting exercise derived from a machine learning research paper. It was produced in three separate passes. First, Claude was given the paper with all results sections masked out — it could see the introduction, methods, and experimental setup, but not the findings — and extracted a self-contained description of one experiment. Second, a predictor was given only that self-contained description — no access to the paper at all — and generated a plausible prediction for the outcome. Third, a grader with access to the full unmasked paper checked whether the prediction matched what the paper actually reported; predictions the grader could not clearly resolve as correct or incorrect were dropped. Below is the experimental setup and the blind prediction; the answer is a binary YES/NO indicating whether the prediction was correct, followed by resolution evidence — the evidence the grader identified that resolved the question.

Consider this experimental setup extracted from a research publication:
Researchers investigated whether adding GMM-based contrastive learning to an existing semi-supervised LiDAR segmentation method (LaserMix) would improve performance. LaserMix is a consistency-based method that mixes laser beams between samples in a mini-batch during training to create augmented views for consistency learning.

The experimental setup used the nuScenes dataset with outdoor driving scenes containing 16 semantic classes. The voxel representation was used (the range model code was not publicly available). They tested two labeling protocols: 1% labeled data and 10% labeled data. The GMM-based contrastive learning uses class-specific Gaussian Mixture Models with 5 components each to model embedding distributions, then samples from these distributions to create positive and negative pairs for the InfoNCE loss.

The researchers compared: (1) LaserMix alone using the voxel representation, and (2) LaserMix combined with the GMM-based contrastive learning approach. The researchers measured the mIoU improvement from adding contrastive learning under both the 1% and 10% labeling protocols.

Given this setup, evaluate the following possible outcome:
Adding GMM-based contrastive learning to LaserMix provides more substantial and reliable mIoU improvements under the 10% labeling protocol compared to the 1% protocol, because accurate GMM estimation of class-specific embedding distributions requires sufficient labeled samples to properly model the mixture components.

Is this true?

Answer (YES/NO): YES